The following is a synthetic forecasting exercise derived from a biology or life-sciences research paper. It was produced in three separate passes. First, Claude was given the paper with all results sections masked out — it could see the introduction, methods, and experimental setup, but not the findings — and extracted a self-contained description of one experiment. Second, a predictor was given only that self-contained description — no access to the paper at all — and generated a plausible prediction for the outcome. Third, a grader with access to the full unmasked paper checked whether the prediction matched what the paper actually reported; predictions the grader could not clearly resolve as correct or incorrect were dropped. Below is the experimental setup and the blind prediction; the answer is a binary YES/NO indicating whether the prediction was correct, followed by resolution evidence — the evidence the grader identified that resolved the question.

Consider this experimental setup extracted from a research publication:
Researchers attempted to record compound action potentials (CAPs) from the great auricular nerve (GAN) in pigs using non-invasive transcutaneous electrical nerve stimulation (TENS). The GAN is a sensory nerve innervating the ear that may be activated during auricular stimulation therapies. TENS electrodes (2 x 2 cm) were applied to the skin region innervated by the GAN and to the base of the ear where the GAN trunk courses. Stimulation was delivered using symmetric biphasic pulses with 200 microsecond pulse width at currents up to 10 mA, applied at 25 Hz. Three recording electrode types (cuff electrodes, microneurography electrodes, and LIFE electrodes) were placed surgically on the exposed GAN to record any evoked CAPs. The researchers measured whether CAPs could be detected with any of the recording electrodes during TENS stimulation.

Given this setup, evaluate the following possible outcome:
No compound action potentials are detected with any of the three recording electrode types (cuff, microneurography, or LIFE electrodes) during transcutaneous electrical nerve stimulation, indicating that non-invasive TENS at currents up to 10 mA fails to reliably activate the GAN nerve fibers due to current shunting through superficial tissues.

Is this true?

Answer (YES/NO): NO